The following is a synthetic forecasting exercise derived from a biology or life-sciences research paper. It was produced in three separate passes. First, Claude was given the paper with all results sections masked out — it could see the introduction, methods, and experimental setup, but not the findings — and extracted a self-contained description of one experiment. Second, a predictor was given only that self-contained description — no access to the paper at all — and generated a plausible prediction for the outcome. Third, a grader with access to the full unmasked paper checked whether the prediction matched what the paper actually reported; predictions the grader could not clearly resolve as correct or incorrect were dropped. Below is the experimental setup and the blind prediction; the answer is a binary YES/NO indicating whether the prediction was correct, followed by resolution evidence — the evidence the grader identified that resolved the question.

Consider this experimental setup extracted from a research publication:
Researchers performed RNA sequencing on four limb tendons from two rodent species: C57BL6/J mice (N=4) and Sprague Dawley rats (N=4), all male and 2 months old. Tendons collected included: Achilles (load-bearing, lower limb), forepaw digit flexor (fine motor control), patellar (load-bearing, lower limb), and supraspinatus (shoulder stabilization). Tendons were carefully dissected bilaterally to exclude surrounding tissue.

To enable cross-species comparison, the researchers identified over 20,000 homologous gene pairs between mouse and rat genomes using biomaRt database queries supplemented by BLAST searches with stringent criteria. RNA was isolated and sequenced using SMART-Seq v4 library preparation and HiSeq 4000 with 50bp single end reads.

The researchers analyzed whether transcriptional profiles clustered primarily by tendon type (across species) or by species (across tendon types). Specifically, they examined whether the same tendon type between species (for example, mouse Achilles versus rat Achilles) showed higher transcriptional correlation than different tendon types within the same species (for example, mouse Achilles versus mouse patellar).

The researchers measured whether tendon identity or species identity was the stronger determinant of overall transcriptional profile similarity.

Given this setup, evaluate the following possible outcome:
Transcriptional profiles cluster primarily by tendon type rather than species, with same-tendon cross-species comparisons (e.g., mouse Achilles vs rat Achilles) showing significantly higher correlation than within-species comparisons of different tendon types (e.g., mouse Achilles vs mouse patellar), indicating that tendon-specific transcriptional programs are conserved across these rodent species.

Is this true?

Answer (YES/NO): NO